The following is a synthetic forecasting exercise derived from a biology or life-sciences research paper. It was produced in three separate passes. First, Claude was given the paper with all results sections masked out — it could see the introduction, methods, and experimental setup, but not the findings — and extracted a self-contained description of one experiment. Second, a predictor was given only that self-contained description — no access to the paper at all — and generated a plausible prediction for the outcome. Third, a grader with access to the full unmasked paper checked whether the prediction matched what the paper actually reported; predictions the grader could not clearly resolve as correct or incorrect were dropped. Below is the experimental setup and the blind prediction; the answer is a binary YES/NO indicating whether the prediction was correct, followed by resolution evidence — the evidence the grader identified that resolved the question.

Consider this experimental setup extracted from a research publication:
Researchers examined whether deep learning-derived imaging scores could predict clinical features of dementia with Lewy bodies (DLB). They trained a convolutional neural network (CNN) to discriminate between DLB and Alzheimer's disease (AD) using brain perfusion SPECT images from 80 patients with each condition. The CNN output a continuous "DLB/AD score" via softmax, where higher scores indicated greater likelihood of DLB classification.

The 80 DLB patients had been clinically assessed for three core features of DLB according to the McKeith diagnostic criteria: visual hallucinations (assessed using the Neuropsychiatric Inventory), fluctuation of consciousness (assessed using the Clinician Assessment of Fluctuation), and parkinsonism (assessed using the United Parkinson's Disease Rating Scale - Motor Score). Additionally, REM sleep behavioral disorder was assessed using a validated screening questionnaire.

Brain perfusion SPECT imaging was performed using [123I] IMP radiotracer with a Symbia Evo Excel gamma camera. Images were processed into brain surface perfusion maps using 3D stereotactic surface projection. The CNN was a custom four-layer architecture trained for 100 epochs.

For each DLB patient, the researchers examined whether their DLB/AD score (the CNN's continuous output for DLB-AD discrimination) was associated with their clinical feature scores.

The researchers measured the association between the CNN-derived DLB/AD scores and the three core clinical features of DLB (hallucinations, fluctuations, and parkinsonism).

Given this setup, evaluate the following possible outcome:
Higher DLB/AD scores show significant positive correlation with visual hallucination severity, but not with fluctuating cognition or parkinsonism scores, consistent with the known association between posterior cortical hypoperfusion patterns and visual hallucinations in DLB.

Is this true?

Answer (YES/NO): NO